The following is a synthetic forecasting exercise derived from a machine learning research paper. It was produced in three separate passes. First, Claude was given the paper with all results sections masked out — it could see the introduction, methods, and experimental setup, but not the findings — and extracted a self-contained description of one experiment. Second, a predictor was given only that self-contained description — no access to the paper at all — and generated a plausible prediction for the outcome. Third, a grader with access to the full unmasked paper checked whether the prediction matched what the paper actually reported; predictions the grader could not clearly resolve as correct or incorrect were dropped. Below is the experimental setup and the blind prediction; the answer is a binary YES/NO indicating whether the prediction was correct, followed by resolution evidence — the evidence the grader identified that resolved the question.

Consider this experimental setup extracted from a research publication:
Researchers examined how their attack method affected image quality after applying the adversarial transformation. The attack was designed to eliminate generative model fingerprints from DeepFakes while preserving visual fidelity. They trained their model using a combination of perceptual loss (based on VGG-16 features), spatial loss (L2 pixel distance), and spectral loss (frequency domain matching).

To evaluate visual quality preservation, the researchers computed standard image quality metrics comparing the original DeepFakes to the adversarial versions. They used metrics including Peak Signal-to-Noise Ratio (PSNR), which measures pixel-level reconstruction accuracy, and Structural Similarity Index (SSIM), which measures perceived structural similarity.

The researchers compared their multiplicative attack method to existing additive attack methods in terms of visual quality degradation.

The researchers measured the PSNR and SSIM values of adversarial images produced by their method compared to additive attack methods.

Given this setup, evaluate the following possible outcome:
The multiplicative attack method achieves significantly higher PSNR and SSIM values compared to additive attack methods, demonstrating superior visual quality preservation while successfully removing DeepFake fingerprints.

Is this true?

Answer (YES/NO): NO